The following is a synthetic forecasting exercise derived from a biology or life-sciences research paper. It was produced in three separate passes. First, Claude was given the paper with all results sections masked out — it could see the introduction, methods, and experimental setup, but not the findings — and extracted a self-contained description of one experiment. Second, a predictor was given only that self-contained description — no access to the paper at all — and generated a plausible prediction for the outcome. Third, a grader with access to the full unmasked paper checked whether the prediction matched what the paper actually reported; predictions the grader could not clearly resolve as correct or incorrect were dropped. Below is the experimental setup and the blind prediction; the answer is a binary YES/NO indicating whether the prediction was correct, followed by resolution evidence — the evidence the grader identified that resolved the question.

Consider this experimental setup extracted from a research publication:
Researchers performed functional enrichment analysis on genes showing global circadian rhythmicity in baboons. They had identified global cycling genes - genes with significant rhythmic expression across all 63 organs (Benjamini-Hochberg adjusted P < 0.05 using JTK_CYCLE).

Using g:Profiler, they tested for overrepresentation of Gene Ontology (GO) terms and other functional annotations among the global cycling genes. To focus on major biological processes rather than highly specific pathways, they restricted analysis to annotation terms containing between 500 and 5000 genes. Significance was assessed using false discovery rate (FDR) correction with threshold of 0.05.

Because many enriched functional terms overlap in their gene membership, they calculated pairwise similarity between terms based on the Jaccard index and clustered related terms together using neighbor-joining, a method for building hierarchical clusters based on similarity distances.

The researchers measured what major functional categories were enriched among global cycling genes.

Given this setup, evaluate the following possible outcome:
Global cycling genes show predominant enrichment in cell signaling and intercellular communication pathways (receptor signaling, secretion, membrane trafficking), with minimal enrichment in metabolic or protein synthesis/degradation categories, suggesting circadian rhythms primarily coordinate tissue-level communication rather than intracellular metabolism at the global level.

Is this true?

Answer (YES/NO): NO